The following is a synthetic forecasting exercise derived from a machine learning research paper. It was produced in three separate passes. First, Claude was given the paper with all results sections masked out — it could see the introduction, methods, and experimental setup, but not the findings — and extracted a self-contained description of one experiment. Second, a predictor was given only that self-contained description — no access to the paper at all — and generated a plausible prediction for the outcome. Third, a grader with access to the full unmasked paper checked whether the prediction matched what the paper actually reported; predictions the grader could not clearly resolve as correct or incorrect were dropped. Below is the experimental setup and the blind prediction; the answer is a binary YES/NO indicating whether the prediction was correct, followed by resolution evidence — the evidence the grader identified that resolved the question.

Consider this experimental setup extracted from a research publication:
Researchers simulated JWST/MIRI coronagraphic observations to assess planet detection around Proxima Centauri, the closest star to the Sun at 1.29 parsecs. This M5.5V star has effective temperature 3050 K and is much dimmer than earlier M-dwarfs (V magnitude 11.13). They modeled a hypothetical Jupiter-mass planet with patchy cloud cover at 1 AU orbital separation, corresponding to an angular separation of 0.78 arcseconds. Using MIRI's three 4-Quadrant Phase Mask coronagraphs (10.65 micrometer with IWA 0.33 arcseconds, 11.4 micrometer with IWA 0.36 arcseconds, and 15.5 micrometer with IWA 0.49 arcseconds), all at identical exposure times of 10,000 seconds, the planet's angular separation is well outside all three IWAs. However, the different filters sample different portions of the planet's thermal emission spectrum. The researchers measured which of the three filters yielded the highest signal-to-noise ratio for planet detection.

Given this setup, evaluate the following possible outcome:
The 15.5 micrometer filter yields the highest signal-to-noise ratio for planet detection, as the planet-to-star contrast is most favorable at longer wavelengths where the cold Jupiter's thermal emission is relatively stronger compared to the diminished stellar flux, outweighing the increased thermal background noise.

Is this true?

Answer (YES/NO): YES